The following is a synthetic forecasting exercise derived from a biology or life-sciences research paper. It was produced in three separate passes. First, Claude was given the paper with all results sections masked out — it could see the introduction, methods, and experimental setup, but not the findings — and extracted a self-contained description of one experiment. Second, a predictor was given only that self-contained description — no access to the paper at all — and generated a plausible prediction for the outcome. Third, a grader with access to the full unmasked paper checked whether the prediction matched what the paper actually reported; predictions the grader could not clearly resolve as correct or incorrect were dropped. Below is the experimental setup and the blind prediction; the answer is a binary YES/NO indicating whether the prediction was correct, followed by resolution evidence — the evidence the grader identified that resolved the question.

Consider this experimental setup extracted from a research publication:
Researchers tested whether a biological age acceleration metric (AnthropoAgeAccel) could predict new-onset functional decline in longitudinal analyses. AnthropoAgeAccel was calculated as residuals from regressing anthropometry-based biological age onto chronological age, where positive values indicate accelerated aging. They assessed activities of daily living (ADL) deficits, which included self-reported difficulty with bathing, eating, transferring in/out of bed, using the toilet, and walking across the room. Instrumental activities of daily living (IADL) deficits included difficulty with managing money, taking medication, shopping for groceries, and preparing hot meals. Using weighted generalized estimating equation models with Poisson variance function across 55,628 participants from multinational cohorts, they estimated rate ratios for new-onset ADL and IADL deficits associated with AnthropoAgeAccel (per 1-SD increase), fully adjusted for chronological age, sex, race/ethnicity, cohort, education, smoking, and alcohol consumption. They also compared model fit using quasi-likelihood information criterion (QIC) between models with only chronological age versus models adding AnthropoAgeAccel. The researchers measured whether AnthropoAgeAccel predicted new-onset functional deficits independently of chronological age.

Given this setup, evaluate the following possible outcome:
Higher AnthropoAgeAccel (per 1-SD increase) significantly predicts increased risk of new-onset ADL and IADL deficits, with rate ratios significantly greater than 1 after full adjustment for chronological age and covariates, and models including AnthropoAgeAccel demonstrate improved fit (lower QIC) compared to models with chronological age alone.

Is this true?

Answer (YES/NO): YES